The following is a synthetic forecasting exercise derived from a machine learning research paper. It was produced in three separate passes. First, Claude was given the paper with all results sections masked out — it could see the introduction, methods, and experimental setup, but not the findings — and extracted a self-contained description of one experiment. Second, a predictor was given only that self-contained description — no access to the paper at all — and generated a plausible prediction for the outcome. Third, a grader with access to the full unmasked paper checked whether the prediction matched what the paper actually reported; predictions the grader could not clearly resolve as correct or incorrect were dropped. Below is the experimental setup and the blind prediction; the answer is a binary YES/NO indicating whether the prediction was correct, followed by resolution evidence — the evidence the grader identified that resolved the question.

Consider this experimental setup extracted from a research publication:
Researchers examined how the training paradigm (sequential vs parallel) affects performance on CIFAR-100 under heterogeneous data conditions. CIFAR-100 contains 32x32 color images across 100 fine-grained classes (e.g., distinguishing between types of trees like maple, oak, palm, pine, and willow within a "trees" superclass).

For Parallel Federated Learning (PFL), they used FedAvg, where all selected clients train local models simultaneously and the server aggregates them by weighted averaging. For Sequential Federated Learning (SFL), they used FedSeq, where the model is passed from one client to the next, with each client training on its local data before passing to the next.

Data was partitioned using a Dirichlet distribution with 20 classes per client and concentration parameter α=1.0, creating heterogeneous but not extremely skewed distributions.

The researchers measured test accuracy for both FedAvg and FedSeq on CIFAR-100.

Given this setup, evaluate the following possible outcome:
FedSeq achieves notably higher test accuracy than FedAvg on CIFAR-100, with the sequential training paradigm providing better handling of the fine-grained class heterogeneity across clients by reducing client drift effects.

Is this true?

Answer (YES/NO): NO